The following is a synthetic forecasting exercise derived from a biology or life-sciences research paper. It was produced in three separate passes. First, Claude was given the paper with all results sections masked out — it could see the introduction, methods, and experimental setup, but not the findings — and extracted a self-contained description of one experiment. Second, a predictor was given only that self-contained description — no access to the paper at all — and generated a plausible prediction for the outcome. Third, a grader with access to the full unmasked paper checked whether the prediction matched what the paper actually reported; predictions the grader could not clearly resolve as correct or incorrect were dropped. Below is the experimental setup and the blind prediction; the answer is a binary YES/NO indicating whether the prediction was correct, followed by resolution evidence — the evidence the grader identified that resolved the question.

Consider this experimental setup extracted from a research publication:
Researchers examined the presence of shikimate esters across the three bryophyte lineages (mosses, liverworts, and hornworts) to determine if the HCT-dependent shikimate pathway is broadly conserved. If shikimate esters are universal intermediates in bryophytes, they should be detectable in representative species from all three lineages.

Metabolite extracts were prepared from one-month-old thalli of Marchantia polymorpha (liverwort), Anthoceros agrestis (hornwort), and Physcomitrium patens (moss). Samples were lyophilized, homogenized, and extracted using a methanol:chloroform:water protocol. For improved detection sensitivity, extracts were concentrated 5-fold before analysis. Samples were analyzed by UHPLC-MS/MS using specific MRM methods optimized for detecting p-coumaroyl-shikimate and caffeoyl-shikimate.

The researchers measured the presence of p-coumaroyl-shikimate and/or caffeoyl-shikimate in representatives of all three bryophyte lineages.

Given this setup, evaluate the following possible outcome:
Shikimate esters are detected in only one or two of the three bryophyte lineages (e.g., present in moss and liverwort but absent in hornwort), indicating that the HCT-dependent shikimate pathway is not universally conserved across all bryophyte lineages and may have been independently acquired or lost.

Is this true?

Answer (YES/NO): NO